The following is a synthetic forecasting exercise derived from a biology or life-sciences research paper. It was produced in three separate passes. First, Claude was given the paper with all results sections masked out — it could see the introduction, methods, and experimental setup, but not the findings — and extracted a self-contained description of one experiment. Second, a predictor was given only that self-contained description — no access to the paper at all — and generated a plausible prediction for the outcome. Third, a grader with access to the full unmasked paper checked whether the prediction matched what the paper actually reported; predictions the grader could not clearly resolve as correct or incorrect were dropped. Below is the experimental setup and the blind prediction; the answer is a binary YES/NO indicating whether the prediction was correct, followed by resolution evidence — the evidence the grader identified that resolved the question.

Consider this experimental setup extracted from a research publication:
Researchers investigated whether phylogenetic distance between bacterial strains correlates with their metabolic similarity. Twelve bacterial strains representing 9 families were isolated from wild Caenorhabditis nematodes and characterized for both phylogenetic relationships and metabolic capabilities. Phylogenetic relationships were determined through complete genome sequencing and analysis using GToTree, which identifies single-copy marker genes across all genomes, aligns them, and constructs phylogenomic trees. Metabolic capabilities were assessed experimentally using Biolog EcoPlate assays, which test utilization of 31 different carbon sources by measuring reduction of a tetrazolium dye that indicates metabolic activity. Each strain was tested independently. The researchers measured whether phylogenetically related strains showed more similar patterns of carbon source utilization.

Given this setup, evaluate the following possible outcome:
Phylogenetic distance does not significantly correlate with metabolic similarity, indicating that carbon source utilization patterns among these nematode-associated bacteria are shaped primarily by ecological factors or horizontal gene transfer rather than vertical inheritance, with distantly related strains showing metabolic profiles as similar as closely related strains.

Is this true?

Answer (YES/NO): NO